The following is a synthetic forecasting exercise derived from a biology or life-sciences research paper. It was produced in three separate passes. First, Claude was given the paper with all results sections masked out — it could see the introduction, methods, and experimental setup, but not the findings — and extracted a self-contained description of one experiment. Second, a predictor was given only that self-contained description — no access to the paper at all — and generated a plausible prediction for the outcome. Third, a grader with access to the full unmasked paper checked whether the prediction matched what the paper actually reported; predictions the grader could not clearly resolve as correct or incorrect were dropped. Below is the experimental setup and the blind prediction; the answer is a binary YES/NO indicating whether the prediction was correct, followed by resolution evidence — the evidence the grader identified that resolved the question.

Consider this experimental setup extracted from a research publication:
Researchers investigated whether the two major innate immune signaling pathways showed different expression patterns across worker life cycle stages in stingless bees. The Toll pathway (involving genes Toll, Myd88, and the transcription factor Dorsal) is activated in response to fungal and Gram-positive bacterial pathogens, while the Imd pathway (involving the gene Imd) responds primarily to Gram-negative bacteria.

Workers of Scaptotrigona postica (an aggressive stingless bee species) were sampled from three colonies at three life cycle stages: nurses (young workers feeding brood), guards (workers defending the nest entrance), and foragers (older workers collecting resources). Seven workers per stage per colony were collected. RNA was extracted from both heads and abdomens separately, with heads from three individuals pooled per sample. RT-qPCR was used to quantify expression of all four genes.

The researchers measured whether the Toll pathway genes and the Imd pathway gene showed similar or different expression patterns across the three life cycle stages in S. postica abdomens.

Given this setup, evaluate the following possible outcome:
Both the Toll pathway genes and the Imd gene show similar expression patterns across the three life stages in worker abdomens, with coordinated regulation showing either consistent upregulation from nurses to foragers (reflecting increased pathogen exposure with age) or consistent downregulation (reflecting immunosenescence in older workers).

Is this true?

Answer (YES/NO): NO